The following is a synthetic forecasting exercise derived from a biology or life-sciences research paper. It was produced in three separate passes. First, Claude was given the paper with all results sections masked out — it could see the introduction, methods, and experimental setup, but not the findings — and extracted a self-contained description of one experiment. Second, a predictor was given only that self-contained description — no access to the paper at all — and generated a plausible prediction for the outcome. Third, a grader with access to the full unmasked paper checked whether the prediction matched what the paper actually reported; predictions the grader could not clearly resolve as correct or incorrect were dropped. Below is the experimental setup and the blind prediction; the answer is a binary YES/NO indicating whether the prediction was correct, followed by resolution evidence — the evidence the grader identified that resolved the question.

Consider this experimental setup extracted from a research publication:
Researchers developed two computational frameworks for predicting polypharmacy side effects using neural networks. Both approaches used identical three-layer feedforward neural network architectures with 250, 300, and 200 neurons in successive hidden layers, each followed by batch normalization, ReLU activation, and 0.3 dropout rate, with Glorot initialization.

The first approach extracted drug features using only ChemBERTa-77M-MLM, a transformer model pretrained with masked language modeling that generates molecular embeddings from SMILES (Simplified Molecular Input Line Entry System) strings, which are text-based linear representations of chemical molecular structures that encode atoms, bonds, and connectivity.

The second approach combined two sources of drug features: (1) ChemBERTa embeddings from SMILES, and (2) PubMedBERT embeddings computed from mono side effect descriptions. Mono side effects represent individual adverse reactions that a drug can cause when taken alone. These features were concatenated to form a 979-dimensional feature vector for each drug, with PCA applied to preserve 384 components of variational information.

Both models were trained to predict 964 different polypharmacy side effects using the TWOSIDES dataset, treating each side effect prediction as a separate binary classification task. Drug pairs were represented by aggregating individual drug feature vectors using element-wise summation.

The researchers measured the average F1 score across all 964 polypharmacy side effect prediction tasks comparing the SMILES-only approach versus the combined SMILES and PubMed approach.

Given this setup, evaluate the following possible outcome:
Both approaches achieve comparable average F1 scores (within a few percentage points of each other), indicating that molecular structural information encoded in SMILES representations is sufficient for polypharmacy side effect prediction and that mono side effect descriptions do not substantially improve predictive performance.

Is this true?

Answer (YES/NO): YES